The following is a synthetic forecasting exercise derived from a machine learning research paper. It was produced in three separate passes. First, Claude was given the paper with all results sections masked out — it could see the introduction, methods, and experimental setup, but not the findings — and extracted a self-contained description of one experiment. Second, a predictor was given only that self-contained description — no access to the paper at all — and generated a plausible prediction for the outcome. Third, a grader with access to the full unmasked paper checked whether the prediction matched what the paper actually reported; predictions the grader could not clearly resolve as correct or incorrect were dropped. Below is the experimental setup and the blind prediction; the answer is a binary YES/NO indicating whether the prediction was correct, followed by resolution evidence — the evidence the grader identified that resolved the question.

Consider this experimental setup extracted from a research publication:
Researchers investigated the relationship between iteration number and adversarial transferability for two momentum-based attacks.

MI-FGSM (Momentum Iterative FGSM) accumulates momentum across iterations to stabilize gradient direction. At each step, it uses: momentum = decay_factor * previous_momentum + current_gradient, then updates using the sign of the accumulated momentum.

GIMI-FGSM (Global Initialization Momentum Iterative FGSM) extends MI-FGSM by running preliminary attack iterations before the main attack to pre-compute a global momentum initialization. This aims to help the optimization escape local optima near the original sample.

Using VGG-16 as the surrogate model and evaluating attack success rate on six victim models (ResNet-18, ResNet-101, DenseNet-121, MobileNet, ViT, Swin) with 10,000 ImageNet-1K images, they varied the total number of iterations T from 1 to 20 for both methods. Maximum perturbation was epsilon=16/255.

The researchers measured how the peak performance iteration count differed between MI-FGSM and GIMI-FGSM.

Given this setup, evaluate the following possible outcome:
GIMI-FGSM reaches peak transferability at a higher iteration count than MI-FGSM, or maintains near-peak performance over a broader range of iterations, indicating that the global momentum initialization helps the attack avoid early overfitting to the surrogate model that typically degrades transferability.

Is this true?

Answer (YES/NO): NO